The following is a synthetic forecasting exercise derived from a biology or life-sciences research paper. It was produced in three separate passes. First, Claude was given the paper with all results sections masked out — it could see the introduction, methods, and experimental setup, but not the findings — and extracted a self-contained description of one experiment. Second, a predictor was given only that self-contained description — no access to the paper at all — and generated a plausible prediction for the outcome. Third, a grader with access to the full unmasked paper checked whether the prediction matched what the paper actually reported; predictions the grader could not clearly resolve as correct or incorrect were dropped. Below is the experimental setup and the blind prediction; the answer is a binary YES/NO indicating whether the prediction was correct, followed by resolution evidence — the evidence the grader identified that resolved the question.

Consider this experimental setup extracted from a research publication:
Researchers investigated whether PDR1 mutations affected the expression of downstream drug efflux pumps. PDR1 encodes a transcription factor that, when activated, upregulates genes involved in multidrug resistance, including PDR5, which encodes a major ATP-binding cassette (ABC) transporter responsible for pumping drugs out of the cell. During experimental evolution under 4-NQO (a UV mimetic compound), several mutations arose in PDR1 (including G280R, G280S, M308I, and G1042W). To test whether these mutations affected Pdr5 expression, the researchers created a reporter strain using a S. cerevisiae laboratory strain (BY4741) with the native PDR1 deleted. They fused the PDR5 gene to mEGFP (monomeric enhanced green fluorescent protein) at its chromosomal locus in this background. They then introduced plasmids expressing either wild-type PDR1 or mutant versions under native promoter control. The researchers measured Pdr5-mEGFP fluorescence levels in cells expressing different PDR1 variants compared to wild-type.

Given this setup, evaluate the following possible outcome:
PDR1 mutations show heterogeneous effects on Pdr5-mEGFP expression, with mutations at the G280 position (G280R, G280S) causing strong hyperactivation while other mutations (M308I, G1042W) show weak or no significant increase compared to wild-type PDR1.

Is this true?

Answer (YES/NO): NO